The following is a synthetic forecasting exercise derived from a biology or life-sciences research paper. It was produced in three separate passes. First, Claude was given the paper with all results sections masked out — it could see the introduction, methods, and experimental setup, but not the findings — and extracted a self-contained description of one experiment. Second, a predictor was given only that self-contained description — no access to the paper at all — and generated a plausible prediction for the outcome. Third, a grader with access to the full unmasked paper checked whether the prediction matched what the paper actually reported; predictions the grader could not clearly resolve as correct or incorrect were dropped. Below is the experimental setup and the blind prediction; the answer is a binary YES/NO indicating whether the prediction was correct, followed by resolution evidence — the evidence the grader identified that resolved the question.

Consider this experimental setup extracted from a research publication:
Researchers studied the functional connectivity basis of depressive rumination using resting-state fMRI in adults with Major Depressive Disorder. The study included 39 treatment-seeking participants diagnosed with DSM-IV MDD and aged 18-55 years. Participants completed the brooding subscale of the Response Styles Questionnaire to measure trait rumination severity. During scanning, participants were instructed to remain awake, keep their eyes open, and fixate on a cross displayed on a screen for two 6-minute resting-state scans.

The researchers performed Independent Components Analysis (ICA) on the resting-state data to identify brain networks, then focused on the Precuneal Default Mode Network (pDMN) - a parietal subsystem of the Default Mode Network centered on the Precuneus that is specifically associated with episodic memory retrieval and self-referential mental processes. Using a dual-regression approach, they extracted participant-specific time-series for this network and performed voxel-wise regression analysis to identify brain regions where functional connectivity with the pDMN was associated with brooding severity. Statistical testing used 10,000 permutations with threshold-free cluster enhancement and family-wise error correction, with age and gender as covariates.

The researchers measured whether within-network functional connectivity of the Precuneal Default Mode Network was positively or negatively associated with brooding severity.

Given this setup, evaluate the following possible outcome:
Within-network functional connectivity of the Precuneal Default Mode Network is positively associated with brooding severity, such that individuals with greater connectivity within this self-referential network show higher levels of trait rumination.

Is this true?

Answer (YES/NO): NO